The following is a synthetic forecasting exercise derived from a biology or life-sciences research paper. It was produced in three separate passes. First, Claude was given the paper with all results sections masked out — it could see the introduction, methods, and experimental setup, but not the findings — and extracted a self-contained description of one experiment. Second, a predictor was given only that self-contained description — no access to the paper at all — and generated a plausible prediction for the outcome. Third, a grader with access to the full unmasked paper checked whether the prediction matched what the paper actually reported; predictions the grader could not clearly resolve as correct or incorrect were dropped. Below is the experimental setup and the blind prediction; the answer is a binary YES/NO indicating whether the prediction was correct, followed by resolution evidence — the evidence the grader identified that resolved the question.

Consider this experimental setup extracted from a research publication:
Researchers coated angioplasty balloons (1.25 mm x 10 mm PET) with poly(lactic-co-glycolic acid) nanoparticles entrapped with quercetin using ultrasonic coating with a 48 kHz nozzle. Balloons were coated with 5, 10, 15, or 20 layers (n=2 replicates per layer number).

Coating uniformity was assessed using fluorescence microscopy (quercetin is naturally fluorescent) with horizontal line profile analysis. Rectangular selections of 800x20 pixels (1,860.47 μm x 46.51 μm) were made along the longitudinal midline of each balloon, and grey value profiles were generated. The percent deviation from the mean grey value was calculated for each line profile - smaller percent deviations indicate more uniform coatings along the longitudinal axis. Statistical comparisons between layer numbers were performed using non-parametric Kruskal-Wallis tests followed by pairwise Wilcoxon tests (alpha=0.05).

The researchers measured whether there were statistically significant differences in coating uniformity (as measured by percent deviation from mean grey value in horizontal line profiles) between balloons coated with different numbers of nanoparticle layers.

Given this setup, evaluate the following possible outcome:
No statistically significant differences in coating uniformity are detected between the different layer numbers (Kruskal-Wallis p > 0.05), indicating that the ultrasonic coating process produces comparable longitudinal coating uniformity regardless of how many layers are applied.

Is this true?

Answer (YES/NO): NO